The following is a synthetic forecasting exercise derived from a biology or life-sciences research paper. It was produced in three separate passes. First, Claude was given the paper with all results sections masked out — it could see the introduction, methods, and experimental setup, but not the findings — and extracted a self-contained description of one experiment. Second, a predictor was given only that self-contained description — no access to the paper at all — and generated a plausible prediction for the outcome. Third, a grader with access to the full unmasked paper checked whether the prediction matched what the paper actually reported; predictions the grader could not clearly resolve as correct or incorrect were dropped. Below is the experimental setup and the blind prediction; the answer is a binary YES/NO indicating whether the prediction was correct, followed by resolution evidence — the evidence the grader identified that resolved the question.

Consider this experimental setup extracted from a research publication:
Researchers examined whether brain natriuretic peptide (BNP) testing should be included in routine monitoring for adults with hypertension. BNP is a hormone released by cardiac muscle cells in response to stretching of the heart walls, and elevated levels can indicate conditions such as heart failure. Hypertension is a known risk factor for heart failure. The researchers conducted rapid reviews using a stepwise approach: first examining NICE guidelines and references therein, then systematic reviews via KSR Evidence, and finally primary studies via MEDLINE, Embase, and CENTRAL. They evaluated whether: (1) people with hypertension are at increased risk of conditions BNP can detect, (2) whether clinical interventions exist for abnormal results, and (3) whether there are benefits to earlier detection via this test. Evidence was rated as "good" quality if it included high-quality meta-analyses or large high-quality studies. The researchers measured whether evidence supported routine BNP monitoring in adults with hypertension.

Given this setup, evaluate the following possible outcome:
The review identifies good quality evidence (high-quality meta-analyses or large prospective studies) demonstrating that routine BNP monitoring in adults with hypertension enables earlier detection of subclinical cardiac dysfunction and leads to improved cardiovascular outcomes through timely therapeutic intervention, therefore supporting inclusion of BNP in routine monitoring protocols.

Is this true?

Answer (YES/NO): NO